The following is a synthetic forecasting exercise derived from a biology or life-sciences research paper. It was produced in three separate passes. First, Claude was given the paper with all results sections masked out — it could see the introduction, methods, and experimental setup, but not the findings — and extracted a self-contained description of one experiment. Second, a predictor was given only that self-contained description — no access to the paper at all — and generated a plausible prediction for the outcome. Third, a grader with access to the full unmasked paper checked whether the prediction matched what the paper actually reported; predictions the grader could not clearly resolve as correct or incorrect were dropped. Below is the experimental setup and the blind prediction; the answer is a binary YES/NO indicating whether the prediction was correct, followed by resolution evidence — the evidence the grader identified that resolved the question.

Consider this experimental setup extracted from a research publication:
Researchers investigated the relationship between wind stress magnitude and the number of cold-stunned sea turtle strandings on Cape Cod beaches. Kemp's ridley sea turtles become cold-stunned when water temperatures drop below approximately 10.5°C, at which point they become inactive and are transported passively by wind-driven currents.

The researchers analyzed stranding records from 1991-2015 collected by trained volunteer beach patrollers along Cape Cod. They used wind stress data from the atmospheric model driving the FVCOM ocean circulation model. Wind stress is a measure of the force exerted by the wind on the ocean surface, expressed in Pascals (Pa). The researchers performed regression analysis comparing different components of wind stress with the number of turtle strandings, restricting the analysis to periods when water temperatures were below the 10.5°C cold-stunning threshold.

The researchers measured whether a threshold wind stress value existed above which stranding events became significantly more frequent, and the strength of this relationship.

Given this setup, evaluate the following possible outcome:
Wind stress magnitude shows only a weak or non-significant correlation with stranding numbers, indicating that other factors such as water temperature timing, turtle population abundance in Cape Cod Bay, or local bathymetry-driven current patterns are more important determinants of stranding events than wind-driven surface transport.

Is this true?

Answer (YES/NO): NO